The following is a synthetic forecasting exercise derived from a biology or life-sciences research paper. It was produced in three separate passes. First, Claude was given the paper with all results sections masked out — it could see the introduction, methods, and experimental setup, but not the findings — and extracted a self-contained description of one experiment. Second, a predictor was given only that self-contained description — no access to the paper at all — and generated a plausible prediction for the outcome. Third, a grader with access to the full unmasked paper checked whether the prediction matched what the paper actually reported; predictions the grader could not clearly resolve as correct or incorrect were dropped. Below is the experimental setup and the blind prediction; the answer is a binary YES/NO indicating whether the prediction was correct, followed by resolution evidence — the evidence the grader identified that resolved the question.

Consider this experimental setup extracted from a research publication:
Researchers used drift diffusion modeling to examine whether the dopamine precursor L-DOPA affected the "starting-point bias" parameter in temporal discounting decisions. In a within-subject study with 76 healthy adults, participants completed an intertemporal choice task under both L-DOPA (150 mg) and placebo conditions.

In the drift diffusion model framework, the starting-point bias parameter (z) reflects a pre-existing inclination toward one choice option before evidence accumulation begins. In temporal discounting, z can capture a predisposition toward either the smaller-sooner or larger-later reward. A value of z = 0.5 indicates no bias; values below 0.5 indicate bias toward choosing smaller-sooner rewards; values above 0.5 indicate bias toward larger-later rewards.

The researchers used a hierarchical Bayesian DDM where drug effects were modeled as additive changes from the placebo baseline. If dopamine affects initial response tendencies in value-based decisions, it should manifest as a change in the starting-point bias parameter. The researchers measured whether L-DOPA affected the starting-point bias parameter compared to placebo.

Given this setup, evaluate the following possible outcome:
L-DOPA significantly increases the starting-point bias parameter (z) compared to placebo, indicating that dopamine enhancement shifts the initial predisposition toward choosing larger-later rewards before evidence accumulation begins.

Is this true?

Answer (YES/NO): NO